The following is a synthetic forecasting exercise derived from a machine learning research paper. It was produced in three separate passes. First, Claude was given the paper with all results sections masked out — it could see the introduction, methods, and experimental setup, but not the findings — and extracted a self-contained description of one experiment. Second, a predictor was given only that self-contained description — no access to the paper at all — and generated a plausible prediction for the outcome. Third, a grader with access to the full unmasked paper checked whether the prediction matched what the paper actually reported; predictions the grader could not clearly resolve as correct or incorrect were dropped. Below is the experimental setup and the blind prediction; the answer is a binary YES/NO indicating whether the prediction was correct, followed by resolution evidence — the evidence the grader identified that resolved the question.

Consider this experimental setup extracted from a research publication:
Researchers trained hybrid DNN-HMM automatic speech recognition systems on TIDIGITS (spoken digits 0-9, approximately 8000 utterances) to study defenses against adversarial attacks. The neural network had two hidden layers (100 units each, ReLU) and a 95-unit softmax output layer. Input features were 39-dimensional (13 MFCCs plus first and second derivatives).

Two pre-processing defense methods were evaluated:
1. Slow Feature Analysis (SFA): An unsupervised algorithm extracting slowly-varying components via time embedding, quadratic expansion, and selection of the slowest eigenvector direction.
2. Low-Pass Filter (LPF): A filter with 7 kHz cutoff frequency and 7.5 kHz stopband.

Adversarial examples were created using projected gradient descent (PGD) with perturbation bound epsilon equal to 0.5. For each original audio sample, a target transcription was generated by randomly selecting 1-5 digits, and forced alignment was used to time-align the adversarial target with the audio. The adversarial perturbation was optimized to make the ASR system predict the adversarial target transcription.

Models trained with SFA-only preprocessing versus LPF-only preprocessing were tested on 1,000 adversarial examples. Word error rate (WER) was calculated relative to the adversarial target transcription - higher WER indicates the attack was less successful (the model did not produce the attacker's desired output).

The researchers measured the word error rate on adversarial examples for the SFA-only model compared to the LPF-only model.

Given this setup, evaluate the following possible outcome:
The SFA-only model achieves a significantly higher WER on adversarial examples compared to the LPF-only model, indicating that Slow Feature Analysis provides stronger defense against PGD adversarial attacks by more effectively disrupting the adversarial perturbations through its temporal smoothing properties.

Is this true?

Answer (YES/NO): NO